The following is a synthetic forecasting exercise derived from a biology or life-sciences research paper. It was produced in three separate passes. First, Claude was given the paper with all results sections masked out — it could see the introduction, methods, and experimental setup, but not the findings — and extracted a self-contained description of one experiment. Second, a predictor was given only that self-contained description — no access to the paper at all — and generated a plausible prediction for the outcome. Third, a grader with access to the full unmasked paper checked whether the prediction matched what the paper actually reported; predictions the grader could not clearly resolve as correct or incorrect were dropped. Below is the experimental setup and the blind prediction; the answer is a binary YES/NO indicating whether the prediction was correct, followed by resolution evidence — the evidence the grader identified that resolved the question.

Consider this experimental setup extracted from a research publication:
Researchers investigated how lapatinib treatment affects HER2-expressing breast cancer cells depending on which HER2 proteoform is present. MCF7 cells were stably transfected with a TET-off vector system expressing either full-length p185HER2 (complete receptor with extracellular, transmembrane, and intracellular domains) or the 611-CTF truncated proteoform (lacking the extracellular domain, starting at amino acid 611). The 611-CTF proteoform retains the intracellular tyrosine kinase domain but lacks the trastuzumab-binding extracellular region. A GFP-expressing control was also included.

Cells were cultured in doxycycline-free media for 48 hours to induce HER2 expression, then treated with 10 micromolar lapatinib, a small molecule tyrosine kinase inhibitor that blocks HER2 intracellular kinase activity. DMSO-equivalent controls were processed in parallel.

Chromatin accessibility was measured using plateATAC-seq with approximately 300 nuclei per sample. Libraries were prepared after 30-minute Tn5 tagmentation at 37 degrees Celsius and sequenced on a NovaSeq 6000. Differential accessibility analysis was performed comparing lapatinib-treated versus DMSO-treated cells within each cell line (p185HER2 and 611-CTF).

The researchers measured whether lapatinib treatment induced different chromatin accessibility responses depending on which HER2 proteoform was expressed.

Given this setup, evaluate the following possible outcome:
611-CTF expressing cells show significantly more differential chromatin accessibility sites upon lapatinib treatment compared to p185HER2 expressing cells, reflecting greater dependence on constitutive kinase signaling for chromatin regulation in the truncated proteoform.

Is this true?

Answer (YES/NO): NO